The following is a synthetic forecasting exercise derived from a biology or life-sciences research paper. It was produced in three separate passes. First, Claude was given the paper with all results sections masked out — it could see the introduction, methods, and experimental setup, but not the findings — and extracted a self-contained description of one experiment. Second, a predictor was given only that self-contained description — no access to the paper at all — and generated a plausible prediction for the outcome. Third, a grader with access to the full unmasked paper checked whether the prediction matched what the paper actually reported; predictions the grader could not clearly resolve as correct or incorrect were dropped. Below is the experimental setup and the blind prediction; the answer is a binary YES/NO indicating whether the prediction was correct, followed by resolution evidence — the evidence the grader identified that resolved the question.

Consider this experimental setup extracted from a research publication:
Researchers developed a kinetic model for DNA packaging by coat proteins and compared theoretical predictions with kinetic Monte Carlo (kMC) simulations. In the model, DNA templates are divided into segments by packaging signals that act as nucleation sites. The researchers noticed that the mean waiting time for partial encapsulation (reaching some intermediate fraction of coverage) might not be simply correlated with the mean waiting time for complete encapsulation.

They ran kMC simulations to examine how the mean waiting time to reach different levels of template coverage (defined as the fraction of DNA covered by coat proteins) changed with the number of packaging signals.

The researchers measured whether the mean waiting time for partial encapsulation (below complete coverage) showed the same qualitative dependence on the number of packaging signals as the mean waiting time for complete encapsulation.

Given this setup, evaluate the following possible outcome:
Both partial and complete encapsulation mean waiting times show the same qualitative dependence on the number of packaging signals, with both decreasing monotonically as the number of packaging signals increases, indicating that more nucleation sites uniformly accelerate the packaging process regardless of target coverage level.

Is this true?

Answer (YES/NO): NO